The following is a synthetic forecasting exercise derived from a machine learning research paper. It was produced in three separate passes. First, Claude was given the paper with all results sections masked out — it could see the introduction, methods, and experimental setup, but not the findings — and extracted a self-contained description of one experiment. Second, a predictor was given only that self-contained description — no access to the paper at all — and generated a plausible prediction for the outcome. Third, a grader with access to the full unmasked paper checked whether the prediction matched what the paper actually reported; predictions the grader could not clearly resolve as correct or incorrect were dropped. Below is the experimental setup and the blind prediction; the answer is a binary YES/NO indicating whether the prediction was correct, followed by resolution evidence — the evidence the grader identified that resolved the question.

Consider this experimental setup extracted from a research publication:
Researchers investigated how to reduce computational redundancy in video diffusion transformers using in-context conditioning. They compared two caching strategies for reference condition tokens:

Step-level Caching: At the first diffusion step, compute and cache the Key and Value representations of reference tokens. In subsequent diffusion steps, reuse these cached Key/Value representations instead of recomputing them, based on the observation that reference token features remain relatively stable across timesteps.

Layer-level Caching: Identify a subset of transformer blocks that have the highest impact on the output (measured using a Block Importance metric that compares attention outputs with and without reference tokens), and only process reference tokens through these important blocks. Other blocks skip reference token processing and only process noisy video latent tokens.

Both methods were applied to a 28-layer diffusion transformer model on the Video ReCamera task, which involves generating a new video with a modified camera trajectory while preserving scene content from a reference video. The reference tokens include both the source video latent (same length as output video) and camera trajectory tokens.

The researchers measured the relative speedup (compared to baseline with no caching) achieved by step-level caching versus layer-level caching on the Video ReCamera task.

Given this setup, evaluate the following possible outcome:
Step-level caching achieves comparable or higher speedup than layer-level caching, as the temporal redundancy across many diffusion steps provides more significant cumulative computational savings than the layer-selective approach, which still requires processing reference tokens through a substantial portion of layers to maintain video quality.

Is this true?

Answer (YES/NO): YES